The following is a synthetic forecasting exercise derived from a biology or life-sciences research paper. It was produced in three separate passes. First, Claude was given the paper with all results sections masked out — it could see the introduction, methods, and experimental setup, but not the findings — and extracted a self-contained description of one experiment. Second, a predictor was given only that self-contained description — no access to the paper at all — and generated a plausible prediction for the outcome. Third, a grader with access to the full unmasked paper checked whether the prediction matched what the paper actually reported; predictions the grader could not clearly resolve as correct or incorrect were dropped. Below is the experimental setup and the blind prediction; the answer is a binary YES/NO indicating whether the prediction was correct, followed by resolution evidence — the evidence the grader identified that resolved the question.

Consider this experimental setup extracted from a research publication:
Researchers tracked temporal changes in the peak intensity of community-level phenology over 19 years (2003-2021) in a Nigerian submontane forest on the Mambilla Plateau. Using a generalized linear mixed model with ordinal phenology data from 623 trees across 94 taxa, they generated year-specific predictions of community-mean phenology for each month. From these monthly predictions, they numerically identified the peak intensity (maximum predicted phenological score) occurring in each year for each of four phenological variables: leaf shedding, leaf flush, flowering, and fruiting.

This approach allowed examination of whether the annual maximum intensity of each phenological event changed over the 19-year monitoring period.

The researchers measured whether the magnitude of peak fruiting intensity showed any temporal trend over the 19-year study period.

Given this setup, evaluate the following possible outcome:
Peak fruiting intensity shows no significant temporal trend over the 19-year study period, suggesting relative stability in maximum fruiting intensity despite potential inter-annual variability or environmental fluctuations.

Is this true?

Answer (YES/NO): NO